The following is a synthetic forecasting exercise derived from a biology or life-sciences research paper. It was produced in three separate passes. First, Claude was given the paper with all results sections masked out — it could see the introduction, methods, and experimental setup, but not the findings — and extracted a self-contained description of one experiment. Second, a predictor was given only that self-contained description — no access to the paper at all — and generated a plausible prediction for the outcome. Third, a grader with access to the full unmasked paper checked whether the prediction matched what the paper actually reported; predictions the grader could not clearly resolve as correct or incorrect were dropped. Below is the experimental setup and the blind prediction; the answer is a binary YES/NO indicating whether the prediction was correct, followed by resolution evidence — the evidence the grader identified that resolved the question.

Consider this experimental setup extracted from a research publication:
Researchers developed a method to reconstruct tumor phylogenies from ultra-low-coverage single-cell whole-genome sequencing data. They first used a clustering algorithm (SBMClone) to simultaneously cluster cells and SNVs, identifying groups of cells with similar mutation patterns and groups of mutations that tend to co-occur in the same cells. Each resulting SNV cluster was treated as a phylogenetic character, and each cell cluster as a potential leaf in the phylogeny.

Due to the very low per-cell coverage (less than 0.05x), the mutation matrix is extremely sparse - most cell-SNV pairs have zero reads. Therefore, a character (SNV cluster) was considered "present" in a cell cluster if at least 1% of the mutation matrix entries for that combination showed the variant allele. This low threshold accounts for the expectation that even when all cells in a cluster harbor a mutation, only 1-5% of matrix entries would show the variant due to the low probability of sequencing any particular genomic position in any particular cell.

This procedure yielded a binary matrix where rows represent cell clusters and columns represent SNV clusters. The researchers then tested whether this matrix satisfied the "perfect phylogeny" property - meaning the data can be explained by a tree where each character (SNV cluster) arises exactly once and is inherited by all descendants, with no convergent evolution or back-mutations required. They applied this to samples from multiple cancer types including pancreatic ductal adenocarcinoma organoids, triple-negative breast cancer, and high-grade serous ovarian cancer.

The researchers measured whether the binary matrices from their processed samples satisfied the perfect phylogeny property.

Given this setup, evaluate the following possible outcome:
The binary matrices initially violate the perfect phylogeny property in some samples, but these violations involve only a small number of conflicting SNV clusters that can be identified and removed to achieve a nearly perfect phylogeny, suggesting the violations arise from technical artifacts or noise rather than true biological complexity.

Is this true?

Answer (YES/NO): NO